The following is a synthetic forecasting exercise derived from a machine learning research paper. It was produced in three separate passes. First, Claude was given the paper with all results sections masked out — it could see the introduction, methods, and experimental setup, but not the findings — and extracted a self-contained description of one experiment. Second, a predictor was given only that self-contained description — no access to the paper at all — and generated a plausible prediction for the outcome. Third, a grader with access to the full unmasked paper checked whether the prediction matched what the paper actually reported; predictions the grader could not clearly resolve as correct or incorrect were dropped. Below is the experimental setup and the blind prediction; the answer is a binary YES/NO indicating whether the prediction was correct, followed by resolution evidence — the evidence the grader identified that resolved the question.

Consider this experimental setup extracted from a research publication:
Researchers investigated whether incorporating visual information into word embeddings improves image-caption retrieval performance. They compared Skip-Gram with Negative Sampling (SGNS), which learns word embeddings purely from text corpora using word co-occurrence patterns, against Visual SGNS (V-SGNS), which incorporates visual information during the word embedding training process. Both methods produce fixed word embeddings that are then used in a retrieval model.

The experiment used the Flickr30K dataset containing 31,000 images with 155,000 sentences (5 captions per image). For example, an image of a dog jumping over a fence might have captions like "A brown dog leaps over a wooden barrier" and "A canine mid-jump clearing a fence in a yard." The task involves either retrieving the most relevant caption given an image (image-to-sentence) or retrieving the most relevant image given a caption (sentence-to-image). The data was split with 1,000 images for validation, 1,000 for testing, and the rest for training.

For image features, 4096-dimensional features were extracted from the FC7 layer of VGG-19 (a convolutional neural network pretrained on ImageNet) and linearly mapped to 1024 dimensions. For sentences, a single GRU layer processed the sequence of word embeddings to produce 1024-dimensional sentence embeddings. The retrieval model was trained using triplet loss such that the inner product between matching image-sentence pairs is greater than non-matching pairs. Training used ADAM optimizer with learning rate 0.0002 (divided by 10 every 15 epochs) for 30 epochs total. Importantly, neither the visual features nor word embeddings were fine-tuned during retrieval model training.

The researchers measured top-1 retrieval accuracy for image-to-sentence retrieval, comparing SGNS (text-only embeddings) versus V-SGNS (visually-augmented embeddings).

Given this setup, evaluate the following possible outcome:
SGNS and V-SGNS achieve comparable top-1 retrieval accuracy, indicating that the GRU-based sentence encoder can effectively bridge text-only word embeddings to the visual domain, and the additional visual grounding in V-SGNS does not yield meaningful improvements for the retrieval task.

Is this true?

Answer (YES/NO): NO